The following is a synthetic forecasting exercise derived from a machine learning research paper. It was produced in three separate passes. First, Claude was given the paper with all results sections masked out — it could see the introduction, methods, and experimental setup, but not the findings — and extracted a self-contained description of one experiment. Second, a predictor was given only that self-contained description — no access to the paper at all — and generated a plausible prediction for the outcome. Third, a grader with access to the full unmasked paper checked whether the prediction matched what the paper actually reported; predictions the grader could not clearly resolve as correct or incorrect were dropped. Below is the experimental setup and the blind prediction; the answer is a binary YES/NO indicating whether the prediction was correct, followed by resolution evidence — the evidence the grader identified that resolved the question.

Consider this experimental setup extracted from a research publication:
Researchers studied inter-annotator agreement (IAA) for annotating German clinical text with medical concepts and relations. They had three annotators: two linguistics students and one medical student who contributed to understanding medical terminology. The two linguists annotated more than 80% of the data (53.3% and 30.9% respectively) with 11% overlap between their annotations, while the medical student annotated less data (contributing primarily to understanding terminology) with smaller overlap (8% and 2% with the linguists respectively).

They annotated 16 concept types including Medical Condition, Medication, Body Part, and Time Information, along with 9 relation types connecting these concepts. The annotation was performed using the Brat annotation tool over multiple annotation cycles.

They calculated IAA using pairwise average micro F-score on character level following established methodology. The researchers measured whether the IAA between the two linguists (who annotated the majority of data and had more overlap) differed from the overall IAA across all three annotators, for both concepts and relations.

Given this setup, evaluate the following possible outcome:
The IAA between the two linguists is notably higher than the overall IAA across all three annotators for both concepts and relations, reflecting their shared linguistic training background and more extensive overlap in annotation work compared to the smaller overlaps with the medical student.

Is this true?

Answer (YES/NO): YES